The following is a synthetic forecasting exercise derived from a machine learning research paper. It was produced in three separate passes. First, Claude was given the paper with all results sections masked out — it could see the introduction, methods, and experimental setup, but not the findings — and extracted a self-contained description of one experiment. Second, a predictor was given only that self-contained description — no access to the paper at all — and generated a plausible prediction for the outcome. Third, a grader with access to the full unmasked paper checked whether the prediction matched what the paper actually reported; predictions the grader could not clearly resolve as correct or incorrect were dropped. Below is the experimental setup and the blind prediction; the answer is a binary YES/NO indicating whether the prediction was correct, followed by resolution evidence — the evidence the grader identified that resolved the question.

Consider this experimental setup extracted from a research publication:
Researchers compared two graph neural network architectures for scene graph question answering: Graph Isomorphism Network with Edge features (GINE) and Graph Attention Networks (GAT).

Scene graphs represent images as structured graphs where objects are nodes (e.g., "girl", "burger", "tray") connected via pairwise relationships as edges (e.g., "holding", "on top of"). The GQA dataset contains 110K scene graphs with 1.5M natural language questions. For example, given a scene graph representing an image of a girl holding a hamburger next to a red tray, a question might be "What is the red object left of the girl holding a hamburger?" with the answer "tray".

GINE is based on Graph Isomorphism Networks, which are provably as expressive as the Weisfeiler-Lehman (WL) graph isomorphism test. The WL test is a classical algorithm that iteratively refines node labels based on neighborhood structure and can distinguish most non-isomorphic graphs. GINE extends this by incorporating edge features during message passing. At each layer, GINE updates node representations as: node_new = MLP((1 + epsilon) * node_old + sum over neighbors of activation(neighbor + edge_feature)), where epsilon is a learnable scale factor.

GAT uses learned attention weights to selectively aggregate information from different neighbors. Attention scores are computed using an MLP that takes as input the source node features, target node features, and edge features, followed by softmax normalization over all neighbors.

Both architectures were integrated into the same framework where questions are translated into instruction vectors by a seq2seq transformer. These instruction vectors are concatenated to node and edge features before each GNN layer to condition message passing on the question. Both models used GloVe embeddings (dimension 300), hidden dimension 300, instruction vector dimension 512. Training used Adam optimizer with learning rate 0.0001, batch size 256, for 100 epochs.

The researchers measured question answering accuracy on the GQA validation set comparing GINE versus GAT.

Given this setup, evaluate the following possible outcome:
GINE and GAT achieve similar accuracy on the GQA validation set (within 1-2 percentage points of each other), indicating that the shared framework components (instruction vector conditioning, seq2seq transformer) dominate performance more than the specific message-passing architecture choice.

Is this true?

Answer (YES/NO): NO